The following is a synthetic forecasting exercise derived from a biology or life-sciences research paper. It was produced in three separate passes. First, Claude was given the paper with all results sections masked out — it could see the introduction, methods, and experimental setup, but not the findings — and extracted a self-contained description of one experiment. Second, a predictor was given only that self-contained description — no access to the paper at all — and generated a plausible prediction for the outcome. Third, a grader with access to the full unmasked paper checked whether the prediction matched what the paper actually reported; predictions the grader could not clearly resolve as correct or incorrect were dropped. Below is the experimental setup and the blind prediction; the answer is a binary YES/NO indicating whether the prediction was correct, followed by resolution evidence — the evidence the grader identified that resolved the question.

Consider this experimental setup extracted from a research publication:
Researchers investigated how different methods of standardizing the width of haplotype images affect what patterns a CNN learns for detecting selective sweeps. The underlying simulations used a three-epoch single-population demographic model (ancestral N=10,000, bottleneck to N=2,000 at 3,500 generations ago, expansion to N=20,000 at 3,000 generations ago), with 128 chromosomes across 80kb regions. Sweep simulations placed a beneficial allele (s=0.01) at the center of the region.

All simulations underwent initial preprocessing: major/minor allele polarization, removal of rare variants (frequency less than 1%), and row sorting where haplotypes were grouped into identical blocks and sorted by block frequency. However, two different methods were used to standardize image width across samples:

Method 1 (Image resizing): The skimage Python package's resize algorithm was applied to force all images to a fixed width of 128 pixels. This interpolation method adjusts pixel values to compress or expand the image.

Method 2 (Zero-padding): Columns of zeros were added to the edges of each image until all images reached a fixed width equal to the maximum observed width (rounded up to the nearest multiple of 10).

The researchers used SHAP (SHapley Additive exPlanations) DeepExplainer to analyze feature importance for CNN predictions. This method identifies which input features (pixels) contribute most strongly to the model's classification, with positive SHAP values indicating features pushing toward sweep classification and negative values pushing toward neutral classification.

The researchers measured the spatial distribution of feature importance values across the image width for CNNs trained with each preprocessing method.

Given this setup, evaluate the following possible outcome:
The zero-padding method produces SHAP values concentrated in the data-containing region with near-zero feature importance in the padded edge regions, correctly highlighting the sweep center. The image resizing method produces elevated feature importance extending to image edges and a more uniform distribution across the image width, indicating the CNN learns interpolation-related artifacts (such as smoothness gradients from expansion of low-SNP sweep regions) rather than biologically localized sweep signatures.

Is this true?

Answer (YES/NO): NO